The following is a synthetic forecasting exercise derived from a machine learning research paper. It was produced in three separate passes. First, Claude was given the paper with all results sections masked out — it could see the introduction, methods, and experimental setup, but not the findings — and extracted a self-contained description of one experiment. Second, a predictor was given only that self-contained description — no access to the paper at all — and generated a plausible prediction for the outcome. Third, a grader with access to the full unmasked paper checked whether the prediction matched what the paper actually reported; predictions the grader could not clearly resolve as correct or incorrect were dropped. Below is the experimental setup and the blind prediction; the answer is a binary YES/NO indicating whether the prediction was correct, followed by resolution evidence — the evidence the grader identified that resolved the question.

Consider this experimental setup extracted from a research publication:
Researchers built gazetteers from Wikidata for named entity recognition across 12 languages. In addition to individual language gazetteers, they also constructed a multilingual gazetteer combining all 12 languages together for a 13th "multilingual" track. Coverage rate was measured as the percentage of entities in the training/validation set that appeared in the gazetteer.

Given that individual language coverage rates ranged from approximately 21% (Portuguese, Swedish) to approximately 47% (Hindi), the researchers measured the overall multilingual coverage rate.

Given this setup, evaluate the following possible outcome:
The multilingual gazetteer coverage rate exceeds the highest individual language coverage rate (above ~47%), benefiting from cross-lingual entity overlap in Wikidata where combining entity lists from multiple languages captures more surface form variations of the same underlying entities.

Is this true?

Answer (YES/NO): NO